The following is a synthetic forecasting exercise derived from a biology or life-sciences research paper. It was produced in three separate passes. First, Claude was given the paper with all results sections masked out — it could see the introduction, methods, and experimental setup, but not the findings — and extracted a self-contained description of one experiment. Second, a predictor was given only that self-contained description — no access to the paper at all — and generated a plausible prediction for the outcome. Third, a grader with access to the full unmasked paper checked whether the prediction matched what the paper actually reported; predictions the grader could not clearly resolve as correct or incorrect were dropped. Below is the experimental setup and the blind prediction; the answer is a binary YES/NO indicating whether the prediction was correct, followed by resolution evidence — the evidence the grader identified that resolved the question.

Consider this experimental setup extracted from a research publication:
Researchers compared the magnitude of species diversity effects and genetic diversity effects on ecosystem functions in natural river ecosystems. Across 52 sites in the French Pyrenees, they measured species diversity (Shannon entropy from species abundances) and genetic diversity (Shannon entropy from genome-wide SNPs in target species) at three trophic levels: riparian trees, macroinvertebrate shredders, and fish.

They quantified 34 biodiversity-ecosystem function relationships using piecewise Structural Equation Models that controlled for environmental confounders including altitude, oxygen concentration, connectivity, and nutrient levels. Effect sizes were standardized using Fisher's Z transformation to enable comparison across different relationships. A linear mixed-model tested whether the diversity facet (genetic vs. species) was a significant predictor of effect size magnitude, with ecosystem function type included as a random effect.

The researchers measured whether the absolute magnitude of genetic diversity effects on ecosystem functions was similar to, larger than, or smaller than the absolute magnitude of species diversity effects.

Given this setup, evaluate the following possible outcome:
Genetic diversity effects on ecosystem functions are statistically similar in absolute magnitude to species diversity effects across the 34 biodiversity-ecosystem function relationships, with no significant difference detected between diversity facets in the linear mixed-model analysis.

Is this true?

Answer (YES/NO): NO